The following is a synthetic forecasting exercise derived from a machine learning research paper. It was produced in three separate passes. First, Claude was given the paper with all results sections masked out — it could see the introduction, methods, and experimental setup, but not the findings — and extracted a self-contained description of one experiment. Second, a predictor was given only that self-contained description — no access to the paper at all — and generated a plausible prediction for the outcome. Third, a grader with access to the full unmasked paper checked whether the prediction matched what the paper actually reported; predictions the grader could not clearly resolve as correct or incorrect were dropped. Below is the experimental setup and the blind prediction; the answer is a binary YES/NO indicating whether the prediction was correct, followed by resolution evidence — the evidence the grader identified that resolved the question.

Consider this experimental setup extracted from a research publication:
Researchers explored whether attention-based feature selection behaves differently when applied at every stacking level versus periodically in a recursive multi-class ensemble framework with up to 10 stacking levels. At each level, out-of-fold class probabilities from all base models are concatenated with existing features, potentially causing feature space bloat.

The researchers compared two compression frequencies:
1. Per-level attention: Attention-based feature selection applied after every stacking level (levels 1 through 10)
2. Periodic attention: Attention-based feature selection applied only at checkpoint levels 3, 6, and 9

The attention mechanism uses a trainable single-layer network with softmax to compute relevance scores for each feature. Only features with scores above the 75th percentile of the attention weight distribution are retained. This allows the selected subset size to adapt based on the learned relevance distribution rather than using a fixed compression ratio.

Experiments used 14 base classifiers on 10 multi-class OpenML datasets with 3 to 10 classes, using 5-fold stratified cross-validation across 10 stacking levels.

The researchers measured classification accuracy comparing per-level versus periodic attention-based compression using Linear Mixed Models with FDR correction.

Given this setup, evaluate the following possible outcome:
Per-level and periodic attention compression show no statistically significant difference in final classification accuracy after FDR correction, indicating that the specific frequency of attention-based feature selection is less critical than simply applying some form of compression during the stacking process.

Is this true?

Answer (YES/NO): YES